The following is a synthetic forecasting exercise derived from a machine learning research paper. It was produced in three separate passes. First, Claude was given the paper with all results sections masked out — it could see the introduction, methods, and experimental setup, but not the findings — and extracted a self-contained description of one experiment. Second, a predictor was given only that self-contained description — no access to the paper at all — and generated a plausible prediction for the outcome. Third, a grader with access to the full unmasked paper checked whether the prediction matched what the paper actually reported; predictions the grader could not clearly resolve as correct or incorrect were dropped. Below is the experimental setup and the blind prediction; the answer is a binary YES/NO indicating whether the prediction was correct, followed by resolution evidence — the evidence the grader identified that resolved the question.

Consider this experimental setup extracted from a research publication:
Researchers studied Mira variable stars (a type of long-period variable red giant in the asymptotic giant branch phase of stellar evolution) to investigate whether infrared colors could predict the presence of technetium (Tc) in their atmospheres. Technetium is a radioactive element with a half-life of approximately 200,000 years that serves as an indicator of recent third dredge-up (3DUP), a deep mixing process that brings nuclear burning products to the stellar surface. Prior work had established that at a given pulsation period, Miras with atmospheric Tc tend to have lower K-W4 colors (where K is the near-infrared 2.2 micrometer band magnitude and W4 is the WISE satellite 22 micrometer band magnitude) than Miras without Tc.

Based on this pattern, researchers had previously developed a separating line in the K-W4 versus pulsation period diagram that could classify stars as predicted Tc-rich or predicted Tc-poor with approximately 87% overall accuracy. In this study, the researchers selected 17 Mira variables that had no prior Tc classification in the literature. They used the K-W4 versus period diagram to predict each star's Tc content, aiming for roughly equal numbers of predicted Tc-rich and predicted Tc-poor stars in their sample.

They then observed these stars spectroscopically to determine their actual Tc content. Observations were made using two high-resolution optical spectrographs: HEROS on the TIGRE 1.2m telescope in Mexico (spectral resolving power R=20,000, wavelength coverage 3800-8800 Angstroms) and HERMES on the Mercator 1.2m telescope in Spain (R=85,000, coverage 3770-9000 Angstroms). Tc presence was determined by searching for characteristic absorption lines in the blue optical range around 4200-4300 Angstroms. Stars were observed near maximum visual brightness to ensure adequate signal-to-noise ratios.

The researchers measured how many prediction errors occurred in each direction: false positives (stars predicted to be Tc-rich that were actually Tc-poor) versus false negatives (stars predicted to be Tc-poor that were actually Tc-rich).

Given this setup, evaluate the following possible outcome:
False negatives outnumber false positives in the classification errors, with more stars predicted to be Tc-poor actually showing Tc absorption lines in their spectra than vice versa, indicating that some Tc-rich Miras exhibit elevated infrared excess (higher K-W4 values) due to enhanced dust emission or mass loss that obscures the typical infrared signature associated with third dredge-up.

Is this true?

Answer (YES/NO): NO